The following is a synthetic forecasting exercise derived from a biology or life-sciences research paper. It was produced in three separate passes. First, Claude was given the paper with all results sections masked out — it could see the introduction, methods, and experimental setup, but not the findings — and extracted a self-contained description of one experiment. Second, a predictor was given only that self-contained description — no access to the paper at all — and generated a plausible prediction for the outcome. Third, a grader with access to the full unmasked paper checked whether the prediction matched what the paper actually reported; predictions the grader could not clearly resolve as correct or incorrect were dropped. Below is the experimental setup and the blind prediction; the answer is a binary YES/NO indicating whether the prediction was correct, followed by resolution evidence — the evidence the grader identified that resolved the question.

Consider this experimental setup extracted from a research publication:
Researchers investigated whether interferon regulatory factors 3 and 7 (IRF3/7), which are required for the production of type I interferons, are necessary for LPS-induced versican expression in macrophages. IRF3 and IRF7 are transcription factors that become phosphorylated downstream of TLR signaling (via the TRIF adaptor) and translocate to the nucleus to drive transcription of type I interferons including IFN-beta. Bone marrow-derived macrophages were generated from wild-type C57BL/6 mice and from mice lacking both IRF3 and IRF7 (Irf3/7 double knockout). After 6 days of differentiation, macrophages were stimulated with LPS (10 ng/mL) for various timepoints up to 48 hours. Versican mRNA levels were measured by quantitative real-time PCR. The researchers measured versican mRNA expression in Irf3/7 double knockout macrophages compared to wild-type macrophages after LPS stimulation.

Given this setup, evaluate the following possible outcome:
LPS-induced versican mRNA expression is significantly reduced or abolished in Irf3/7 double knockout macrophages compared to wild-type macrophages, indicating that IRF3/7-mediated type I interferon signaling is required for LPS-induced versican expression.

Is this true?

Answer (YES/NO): YES